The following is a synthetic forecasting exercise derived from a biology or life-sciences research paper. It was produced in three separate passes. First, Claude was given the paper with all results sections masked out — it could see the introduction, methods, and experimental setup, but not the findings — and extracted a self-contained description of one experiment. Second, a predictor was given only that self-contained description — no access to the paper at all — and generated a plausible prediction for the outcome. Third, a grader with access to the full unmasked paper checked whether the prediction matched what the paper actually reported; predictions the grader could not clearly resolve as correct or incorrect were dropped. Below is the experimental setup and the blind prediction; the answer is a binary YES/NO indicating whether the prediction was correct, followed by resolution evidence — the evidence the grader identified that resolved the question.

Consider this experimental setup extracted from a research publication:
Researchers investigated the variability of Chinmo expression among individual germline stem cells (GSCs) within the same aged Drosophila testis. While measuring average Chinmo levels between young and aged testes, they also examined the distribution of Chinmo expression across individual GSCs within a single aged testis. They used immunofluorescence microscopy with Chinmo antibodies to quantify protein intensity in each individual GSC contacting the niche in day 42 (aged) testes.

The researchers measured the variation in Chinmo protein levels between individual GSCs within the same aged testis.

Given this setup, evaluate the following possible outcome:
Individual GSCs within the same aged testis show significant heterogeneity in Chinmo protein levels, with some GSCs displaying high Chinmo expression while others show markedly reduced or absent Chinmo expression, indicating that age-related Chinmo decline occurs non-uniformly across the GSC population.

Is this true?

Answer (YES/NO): YES